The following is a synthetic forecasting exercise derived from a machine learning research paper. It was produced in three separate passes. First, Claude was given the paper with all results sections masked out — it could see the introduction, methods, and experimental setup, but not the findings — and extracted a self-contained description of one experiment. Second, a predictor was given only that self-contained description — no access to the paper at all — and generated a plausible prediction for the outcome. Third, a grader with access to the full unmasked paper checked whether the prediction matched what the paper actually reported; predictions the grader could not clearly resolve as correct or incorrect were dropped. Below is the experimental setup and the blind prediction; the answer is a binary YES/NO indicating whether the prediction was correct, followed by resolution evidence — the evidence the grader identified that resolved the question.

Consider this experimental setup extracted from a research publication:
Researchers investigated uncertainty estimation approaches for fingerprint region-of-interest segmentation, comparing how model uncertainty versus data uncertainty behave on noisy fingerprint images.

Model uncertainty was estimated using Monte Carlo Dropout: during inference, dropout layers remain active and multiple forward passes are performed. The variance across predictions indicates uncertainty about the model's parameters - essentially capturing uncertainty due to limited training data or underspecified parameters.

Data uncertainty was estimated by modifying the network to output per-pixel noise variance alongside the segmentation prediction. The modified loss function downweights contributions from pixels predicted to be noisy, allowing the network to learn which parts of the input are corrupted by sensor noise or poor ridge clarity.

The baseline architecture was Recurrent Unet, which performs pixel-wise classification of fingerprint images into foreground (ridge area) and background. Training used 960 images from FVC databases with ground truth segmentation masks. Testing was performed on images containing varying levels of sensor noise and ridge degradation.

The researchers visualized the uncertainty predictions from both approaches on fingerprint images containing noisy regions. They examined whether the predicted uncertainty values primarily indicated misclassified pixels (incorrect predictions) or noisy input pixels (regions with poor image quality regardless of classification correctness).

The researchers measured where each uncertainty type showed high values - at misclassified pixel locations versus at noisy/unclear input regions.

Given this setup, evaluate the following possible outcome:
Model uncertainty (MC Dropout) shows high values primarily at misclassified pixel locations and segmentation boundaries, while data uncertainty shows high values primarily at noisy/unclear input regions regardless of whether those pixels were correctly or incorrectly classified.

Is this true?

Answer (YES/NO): NO